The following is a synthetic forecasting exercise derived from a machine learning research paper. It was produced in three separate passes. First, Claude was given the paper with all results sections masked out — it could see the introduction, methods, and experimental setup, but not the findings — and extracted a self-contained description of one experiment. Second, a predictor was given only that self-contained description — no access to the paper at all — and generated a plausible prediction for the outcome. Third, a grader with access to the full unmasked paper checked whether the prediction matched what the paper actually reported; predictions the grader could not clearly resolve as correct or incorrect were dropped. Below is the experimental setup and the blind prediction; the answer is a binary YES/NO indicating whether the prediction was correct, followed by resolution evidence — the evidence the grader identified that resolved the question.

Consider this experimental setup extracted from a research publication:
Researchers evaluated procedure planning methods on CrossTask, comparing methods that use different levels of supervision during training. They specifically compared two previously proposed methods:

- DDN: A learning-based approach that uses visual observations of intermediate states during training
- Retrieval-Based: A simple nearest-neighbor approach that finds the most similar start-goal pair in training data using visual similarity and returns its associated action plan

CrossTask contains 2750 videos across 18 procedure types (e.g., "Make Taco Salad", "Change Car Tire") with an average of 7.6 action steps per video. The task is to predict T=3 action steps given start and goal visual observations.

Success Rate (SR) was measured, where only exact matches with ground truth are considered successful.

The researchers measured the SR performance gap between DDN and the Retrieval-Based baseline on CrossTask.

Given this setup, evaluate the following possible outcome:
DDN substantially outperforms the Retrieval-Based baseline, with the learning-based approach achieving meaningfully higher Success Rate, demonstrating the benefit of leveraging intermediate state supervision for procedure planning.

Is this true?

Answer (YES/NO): YES